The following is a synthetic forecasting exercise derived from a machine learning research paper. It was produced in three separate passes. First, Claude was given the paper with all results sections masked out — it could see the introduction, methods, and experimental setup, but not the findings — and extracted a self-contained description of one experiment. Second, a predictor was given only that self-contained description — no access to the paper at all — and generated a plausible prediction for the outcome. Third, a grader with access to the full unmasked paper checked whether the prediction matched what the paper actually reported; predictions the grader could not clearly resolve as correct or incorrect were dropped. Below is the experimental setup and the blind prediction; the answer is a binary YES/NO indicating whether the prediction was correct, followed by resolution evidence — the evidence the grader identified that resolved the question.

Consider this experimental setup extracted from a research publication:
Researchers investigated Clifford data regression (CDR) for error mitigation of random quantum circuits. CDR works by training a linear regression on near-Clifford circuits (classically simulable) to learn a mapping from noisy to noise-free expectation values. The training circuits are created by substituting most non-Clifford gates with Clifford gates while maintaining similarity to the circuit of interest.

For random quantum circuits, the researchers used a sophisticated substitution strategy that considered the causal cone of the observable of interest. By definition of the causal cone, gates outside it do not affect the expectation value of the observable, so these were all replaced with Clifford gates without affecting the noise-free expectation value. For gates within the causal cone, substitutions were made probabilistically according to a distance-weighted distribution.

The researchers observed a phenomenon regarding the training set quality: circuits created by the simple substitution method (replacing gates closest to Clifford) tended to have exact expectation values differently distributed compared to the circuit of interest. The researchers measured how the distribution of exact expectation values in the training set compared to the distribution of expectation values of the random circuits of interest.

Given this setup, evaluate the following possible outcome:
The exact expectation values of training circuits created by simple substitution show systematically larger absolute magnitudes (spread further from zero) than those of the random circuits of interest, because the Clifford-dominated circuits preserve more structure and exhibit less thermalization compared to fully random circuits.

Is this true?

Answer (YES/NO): NO